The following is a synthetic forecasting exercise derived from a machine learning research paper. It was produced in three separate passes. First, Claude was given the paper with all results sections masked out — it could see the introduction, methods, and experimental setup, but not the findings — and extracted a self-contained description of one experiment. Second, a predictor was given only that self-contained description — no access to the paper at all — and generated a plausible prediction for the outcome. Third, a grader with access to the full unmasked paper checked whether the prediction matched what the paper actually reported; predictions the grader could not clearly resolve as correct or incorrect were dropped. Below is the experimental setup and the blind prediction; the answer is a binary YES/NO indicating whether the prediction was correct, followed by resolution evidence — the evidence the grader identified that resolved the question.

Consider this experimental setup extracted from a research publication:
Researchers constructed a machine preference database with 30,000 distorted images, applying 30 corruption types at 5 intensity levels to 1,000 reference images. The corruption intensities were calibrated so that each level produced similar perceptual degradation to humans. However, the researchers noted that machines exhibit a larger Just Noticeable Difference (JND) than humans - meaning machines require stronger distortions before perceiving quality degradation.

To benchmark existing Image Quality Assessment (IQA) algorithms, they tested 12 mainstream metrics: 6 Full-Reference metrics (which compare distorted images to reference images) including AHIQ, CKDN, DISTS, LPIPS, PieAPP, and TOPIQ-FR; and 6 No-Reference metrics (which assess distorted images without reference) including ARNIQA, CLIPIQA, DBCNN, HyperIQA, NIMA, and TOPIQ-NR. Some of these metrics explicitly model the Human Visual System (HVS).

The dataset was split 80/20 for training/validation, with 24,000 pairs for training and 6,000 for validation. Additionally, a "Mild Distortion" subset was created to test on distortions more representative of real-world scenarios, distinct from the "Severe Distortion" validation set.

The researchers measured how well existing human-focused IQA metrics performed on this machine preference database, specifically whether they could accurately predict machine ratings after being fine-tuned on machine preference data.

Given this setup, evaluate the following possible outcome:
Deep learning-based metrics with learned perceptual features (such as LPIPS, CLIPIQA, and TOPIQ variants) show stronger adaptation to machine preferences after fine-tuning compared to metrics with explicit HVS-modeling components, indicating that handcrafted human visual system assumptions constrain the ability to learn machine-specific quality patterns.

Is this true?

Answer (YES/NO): NO